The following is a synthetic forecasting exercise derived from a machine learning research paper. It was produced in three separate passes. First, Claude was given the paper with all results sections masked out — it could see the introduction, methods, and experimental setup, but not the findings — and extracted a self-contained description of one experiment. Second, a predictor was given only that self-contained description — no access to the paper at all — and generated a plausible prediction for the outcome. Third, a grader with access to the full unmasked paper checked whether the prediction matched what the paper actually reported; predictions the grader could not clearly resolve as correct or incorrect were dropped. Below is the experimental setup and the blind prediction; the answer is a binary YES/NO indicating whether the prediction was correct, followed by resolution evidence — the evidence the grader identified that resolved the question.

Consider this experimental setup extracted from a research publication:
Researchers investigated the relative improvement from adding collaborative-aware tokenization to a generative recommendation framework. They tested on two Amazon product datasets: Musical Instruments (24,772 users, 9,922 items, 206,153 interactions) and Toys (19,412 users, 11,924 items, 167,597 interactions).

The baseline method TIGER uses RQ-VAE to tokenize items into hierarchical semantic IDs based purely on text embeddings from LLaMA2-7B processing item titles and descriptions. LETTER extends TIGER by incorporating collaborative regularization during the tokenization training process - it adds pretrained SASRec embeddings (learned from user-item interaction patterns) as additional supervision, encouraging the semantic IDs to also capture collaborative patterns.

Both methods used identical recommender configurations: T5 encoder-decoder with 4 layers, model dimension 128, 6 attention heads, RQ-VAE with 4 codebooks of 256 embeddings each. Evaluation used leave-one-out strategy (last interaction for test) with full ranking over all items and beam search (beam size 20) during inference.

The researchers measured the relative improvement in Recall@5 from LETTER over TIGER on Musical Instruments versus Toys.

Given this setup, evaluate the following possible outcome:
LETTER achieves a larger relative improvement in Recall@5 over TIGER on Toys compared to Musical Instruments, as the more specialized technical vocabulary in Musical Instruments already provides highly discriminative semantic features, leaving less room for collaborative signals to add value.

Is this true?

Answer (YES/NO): YES